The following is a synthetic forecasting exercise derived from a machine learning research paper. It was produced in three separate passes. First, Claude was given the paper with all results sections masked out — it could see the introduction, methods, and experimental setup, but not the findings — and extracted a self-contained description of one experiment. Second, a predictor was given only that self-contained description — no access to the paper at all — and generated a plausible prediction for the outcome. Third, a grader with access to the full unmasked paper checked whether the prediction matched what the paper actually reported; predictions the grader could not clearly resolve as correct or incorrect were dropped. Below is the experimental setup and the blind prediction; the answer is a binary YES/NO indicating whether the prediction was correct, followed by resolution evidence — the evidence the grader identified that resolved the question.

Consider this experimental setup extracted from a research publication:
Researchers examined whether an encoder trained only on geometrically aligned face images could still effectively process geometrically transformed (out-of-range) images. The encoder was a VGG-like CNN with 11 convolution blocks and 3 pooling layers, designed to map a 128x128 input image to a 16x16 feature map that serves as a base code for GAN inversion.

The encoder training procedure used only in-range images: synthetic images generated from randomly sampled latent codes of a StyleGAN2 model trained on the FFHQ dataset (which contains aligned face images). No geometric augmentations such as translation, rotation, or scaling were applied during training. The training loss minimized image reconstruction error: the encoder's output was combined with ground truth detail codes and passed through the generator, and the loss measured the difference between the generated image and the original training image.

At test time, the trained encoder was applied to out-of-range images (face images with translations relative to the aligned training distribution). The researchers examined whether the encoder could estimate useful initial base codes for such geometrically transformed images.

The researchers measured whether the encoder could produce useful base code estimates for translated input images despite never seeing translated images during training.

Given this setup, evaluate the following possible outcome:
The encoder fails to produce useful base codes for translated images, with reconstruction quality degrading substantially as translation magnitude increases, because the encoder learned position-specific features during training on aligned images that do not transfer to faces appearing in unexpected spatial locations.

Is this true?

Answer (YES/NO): NO